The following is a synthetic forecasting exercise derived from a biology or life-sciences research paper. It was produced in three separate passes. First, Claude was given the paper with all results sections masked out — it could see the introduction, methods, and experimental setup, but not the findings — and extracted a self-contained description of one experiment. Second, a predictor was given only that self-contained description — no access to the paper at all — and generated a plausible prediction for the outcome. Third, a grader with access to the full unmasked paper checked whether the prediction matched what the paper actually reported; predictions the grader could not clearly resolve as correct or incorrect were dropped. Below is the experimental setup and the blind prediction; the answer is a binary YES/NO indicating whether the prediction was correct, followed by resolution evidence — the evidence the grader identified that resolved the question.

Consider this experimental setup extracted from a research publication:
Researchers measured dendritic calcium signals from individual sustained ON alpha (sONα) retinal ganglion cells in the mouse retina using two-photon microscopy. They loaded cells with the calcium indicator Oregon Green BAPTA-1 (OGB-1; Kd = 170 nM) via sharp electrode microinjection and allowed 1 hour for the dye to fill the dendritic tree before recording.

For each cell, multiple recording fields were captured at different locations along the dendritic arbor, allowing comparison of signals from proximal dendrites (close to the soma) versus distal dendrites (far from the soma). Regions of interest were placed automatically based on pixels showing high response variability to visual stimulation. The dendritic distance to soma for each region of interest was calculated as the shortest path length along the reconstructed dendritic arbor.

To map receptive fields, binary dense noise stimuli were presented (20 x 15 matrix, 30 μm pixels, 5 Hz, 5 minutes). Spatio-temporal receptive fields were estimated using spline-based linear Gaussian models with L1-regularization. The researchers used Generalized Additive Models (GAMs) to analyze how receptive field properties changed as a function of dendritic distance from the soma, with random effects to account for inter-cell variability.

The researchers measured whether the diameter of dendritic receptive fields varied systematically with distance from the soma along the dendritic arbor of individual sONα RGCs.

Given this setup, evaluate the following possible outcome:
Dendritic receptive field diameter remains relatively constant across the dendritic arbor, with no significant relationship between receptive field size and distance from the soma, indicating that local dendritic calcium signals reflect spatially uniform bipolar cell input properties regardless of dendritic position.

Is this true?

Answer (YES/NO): NO